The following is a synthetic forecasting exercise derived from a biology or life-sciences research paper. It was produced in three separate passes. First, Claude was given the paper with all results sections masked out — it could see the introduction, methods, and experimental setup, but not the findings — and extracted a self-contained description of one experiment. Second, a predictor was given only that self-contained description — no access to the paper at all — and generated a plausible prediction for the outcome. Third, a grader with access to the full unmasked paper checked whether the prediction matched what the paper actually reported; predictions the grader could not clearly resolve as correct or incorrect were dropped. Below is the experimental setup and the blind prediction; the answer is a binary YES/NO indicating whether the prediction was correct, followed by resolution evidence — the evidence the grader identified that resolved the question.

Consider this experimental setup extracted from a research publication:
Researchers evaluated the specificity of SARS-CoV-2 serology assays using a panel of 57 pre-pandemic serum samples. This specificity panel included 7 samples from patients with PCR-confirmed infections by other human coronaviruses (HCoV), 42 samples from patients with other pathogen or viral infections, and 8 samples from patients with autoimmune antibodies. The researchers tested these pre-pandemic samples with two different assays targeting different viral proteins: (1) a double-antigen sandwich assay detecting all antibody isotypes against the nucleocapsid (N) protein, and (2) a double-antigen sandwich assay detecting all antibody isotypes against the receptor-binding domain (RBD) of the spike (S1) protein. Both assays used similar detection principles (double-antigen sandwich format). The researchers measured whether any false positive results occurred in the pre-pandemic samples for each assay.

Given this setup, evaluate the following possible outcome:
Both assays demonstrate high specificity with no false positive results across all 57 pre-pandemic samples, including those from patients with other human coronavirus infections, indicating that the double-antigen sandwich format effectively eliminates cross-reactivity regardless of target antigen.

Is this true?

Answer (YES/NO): YES